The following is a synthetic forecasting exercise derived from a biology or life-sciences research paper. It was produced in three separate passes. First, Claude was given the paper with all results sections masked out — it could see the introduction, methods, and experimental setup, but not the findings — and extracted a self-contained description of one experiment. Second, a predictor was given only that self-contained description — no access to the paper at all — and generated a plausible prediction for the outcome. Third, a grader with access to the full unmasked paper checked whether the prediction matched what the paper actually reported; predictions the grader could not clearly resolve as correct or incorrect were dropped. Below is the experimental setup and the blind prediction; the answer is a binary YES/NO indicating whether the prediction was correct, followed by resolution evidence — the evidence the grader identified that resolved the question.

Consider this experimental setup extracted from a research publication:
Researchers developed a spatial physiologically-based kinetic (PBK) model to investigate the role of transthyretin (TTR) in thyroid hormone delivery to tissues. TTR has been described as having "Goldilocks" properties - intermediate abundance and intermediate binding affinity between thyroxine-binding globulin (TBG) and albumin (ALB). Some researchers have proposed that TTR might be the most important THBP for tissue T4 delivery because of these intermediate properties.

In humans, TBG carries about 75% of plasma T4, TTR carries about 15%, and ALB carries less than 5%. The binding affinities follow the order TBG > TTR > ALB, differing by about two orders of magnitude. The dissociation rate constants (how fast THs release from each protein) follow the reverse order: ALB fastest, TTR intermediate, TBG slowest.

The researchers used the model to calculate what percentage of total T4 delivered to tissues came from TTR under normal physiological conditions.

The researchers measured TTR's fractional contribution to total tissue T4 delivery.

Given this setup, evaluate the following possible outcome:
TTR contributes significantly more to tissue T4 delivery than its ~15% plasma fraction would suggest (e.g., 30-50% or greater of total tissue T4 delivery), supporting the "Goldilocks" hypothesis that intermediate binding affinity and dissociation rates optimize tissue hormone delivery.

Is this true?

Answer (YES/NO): NO